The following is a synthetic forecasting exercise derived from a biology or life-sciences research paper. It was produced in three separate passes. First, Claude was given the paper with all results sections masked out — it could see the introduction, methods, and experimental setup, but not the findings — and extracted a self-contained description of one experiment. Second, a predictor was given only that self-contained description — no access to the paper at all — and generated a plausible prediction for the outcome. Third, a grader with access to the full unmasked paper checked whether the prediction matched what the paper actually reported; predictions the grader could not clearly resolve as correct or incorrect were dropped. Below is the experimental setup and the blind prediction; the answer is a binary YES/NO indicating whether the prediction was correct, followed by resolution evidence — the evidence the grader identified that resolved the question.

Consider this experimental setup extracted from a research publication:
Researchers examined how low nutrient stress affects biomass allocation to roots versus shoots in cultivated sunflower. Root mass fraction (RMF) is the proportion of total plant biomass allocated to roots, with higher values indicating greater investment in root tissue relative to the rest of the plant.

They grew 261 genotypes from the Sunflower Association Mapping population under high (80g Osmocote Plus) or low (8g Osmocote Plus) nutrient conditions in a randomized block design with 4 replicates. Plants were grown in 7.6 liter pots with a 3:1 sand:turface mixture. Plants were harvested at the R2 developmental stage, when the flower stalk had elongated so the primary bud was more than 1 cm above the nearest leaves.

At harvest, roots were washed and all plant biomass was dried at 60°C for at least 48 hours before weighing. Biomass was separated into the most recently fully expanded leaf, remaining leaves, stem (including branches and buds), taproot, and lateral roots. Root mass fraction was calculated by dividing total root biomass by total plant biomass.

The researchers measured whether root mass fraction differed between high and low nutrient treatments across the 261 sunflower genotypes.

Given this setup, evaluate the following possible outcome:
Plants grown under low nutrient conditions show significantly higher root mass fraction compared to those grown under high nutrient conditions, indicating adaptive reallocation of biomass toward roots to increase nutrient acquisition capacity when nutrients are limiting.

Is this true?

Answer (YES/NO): YES